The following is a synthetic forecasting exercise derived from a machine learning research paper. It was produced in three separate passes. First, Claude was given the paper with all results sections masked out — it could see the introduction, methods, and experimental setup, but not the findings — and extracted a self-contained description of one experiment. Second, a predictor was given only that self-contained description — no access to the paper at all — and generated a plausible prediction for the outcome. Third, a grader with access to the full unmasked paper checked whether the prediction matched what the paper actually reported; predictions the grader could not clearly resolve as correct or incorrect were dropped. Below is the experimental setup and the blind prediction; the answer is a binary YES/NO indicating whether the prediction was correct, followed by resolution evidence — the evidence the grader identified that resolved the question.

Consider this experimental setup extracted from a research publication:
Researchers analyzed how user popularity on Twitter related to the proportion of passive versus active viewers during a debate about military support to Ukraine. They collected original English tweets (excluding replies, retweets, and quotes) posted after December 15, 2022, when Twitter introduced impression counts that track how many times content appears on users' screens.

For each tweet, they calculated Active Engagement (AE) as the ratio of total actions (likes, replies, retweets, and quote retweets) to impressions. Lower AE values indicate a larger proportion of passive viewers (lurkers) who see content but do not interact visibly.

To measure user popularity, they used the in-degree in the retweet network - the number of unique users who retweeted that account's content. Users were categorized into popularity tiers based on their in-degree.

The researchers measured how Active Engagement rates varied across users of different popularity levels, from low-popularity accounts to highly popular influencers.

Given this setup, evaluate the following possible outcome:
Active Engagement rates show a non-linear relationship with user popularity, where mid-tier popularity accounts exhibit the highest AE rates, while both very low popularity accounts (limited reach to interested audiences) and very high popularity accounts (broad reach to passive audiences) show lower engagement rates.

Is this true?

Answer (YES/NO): NO